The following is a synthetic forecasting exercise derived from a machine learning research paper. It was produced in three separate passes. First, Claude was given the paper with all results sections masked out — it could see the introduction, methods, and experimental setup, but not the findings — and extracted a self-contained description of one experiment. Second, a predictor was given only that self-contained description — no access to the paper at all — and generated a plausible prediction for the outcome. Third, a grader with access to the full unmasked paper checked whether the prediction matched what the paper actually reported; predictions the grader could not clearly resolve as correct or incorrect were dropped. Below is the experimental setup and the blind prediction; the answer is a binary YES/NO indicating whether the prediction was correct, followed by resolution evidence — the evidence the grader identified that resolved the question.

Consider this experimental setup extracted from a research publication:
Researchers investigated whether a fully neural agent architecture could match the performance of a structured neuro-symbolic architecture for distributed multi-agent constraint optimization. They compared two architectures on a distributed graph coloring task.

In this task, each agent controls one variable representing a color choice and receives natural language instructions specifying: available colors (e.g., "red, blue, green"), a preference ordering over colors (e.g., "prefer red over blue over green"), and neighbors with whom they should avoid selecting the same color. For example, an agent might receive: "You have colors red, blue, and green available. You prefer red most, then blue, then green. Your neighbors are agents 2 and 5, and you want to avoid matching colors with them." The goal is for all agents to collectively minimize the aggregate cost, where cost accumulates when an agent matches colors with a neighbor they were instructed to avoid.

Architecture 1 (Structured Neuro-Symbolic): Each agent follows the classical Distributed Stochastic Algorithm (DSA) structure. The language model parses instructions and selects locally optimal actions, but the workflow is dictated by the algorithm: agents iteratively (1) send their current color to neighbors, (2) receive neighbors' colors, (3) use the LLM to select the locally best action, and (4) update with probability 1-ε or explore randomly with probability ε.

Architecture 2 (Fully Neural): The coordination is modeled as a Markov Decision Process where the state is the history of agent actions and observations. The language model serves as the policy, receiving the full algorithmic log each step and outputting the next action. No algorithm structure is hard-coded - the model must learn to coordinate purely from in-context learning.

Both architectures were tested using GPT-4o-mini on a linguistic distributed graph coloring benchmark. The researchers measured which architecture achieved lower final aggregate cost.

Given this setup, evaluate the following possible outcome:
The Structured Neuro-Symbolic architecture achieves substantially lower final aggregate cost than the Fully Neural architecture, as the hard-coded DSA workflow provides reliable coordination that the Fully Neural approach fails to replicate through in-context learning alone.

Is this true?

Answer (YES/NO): NO